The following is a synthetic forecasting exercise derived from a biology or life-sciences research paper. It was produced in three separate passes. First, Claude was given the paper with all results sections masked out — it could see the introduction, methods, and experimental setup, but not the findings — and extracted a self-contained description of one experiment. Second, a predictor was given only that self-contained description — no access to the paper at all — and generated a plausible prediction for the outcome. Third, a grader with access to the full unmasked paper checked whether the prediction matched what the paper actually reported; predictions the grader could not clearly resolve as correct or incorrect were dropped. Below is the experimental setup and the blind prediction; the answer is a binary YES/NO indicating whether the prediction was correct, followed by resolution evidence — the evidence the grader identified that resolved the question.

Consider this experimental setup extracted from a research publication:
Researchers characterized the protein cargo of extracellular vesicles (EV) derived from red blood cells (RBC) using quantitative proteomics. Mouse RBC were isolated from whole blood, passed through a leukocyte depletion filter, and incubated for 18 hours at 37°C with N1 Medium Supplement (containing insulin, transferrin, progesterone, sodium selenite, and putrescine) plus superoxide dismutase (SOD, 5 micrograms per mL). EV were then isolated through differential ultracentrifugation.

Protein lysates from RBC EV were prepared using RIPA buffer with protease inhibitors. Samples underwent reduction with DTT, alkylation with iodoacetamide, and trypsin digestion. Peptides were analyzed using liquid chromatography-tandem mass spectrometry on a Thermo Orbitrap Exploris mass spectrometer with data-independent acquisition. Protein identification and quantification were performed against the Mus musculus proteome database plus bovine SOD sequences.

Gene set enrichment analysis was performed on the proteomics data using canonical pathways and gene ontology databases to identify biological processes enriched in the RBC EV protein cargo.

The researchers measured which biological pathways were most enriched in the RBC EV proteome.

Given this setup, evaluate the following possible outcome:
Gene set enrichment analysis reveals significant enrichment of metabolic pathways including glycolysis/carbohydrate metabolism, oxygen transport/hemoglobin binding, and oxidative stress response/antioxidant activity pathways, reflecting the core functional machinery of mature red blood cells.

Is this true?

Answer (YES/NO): NO